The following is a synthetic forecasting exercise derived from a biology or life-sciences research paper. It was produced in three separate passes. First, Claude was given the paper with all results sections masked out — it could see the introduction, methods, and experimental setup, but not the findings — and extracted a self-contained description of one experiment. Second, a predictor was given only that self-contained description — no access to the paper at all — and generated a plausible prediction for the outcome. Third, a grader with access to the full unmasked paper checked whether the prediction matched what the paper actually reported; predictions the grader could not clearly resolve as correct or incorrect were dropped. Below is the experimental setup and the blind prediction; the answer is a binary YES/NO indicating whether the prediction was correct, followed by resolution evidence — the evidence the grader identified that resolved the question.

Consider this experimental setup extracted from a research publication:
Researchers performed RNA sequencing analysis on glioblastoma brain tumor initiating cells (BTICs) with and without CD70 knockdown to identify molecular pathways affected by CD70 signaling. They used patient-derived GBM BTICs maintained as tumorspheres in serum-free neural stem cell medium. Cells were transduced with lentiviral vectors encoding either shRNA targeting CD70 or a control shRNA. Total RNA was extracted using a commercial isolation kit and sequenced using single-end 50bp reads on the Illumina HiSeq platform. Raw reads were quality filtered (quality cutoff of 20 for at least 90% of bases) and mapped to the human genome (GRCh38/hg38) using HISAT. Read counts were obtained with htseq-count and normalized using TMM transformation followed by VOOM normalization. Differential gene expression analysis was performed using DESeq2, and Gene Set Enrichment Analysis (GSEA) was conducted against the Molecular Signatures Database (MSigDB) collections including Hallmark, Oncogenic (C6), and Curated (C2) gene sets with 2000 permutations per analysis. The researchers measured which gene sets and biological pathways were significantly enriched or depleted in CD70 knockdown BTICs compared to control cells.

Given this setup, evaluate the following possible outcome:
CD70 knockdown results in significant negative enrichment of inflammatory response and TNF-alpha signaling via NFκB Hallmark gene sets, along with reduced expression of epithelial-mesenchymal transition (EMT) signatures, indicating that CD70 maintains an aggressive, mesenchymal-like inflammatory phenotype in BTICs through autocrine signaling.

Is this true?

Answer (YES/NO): NO